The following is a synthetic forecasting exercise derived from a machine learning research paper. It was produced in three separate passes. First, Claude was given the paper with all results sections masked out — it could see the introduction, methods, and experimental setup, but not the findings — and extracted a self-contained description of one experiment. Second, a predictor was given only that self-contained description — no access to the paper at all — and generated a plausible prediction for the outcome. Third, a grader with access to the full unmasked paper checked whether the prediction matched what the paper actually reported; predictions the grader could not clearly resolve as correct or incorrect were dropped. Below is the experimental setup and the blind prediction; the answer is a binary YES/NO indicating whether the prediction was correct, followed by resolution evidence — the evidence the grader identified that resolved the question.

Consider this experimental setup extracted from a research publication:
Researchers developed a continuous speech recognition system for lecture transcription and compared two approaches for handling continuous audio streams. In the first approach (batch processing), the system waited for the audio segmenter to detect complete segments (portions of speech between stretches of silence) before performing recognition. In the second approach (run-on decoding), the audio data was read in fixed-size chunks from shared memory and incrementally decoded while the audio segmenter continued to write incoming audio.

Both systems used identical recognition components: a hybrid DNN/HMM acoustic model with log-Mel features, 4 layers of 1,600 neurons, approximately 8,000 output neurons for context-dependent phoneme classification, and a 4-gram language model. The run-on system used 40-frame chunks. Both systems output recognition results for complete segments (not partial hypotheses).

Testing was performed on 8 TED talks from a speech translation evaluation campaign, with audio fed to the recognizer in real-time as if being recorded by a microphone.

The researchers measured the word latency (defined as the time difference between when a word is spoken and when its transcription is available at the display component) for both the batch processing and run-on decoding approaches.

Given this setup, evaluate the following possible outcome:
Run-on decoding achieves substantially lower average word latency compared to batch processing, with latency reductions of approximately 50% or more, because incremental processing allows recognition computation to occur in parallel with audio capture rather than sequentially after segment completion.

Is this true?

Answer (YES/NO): NO